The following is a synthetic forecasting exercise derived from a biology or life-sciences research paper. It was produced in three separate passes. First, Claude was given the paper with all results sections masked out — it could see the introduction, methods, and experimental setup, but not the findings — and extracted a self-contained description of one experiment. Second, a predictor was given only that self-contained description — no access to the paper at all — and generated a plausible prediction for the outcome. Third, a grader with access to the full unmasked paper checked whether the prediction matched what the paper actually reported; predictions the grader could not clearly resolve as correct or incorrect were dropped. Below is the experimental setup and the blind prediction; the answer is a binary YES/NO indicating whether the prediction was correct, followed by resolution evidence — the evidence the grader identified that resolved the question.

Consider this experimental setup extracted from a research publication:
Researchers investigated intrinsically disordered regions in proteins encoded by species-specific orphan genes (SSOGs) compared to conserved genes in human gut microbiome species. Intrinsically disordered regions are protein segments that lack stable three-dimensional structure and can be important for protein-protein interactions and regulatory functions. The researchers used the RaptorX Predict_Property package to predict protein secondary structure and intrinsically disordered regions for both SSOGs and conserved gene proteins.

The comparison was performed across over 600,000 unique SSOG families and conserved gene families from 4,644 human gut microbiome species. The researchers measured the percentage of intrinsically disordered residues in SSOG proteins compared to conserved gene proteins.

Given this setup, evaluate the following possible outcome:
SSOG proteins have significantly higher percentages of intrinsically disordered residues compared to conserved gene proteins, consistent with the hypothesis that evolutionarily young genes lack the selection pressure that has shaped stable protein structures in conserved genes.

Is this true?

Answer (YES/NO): YES